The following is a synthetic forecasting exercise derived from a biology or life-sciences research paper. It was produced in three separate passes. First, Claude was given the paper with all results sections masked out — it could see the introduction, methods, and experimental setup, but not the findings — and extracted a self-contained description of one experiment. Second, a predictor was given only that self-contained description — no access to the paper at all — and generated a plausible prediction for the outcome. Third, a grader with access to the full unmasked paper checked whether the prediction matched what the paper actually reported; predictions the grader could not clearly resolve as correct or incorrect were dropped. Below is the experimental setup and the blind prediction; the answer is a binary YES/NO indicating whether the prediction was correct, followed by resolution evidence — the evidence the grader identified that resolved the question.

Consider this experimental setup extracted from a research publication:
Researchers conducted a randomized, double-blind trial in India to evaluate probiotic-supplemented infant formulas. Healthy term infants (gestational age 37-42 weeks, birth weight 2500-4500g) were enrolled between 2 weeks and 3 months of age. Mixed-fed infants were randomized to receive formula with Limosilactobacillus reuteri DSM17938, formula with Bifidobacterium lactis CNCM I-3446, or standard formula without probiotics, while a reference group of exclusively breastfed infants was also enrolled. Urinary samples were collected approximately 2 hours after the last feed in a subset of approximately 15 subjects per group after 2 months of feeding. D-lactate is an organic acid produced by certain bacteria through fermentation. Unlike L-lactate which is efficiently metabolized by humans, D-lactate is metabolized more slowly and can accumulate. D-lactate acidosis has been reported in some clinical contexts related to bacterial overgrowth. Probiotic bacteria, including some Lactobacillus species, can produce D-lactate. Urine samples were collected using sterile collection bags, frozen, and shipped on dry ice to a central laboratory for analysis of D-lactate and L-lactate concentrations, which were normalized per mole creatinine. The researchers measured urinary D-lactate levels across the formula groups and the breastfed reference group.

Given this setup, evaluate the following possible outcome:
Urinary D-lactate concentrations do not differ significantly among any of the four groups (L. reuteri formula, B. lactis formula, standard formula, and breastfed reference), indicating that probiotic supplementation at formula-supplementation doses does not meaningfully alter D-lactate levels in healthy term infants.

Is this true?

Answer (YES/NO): YES